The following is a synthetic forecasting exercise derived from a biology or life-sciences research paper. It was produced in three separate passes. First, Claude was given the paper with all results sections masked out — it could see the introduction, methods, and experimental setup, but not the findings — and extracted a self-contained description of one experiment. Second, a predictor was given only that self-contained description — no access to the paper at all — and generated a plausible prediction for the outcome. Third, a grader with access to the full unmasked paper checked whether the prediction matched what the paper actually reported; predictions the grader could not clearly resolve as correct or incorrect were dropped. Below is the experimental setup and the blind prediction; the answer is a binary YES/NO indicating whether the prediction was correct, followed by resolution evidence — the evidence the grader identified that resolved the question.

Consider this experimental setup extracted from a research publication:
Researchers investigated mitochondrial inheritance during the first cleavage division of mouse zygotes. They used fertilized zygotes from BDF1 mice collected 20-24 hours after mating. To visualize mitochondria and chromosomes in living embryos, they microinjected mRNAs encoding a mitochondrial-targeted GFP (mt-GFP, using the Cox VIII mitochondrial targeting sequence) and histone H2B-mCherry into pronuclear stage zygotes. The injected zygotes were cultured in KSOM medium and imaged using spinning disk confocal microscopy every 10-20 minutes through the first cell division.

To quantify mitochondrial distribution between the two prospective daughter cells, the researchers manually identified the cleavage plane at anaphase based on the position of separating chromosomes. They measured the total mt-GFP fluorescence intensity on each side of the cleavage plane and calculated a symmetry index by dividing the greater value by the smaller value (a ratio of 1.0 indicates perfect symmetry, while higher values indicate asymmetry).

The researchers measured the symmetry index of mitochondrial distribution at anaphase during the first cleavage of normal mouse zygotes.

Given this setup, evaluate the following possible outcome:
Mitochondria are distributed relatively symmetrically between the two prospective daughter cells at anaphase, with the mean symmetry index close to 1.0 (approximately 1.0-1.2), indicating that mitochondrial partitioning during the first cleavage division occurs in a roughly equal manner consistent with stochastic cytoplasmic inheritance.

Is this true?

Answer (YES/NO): YES